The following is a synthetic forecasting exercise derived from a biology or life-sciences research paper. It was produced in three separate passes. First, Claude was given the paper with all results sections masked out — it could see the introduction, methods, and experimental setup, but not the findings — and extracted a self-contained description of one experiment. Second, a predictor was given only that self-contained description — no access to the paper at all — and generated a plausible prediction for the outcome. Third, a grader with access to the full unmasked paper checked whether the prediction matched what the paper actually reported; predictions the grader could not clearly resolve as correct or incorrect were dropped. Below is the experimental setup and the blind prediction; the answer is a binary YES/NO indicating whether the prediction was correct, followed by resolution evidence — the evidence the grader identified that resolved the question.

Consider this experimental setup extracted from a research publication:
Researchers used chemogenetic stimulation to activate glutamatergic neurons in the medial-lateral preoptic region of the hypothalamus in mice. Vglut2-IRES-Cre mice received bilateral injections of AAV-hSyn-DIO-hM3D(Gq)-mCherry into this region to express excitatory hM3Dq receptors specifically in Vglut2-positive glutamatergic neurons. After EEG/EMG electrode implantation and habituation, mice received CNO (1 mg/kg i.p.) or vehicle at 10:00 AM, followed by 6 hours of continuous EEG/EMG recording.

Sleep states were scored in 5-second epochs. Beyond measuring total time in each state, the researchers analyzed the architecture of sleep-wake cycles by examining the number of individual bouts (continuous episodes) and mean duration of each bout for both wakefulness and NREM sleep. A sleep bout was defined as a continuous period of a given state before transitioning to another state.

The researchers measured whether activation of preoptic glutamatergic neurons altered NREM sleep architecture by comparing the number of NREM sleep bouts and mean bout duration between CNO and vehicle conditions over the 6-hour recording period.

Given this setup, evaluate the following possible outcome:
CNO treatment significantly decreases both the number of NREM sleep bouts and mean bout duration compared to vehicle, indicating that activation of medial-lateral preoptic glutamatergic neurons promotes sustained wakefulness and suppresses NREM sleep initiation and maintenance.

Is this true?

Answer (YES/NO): NO